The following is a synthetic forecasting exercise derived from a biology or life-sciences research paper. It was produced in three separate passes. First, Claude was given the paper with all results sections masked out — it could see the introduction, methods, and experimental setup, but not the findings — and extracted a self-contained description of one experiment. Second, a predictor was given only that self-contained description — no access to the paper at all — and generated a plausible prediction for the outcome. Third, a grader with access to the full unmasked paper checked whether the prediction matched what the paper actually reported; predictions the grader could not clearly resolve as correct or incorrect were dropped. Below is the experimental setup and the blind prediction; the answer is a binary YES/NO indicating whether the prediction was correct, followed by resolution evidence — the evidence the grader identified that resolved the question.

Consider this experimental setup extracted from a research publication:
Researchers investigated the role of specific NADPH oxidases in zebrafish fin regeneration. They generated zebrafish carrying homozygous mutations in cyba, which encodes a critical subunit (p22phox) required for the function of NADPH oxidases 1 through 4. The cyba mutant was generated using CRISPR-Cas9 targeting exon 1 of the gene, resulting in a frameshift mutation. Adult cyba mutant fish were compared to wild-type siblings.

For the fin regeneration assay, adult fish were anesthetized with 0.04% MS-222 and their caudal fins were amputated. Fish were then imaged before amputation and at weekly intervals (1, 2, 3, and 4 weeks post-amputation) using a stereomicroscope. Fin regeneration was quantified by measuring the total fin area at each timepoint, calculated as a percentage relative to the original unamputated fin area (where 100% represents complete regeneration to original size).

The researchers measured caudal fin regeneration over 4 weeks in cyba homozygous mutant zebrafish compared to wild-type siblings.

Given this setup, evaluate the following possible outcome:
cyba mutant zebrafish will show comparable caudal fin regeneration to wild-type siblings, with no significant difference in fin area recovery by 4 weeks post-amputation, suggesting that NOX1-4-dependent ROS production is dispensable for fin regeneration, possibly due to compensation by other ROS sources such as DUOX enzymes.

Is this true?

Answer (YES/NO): YES